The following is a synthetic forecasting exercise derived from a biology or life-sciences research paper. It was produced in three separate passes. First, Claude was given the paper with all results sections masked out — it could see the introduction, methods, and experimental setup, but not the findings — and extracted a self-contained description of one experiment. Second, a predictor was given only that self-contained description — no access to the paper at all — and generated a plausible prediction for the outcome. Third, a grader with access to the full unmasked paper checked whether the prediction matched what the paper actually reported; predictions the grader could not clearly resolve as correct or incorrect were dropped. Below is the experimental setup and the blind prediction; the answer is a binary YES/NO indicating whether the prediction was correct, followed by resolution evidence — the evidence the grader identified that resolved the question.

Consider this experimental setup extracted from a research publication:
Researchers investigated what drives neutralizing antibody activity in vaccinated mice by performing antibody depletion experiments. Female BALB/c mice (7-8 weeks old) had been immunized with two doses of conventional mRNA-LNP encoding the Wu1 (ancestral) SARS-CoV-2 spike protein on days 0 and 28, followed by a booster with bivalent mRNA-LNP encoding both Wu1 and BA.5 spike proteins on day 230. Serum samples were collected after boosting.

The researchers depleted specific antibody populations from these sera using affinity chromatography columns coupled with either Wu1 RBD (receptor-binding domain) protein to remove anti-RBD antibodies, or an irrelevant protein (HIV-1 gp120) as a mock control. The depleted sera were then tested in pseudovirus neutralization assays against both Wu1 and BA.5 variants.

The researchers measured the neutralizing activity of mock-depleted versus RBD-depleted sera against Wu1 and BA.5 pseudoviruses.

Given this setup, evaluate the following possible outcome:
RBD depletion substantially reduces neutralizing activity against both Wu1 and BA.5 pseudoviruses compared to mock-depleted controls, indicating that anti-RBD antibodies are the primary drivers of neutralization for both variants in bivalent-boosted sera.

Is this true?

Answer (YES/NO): NO